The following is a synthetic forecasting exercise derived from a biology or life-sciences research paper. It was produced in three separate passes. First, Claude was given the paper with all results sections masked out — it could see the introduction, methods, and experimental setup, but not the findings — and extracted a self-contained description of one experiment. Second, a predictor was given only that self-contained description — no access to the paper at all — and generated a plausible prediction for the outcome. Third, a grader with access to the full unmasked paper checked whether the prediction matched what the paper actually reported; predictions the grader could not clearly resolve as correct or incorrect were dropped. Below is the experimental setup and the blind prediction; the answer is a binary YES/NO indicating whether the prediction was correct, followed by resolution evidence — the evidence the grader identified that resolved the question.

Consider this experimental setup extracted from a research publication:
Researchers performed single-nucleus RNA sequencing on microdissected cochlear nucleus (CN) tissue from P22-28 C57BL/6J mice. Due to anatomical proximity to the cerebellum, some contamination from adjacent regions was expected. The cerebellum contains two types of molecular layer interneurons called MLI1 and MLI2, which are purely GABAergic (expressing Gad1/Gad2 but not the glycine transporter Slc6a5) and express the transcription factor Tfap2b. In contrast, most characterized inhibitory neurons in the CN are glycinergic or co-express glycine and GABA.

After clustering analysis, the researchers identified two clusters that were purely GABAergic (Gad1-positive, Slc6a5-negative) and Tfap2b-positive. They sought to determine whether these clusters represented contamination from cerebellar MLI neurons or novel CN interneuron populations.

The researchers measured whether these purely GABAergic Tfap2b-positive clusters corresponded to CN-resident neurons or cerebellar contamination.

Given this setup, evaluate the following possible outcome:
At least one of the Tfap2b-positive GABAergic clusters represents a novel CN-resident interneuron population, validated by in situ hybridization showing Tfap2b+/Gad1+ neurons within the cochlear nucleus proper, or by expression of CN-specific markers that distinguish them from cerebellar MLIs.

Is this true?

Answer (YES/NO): NO